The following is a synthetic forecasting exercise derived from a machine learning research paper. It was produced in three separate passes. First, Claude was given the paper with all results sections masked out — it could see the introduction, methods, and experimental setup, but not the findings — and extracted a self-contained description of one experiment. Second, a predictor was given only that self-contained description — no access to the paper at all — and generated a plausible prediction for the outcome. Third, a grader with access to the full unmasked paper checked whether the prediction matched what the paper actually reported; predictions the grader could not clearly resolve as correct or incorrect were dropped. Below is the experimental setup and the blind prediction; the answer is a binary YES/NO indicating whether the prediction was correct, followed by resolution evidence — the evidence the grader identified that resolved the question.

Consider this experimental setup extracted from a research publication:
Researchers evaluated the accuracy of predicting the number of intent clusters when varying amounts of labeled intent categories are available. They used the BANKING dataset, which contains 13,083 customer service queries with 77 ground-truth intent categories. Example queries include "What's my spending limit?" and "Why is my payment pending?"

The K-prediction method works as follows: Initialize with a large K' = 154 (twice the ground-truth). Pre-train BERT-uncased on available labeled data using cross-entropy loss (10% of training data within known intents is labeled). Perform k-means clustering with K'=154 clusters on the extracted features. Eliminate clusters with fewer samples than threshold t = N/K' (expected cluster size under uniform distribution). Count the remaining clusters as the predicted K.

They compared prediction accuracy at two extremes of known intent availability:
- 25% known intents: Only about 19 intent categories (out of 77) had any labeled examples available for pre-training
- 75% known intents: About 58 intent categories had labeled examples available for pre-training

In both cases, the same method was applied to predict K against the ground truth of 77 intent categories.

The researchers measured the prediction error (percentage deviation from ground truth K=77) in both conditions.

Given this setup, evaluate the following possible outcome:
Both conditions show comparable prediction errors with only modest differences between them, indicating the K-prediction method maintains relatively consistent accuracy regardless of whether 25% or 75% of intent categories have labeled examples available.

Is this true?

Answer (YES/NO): YES